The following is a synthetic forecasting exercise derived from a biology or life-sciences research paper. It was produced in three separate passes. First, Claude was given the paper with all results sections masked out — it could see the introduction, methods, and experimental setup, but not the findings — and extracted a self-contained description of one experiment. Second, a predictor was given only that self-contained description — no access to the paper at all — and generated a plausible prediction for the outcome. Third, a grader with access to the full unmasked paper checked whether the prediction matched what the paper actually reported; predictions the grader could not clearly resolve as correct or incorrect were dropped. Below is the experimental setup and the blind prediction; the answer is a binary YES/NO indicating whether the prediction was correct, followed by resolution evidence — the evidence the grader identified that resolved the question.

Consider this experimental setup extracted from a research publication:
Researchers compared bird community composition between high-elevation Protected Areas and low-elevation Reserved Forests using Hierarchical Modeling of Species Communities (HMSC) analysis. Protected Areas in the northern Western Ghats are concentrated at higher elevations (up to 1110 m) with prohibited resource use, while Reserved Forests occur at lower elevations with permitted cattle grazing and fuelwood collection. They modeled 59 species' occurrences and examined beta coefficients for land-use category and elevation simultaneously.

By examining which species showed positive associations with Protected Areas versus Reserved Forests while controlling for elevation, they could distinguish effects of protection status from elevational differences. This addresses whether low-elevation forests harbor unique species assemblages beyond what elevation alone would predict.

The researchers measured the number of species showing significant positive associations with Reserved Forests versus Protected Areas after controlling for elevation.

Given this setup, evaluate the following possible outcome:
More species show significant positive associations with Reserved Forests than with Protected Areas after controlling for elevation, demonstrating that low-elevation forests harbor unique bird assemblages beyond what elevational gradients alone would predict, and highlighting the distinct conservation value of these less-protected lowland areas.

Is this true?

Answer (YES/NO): YES